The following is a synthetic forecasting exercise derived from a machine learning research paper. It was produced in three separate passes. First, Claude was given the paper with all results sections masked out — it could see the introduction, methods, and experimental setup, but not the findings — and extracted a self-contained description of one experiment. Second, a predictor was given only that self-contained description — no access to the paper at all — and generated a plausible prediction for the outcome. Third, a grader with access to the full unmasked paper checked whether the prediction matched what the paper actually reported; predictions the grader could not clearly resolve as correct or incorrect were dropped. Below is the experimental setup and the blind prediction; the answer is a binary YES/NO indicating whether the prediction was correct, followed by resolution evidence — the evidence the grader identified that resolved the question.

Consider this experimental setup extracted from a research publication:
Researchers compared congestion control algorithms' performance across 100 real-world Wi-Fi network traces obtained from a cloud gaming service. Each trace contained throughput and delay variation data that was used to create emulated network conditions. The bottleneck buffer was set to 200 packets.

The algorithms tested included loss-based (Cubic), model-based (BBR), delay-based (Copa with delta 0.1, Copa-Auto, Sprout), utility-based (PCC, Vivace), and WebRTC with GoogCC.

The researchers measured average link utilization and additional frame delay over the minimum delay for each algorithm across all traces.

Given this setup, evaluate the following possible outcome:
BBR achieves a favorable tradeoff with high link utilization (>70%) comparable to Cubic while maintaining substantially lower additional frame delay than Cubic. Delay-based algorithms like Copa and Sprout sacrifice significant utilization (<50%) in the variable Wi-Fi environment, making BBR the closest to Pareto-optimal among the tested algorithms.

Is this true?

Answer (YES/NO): NO